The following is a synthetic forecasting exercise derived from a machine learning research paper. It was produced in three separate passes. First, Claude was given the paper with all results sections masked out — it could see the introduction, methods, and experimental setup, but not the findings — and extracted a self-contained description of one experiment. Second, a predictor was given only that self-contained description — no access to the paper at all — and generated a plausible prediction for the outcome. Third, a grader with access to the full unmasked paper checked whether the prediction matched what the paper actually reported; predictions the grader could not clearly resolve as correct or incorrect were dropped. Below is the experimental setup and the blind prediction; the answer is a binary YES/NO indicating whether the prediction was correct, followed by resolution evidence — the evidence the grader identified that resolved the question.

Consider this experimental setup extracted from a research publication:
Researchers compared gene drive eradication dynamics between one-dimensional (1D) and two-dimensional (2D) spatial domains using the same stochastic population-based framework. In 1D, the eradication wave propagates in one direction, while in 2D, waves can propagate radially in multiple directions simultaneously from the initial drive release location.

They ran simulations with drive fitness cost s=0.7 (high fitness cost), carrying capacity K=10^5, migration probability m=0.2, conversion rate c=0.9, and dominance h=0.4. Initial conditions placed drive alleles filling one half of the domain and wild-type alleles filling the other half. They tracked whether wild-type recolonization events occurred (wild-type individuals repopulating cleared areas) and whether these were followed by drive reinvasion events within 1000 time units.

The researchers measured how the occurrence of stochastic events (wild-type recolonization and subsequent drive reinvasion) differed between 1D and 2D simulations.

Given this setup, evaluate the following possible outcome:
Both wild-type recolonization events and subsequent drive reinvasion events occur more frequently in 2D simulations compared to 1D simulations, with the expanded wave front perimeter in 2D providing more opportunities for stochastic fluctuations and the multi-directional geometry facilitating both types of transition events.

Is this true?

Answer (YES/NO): YES